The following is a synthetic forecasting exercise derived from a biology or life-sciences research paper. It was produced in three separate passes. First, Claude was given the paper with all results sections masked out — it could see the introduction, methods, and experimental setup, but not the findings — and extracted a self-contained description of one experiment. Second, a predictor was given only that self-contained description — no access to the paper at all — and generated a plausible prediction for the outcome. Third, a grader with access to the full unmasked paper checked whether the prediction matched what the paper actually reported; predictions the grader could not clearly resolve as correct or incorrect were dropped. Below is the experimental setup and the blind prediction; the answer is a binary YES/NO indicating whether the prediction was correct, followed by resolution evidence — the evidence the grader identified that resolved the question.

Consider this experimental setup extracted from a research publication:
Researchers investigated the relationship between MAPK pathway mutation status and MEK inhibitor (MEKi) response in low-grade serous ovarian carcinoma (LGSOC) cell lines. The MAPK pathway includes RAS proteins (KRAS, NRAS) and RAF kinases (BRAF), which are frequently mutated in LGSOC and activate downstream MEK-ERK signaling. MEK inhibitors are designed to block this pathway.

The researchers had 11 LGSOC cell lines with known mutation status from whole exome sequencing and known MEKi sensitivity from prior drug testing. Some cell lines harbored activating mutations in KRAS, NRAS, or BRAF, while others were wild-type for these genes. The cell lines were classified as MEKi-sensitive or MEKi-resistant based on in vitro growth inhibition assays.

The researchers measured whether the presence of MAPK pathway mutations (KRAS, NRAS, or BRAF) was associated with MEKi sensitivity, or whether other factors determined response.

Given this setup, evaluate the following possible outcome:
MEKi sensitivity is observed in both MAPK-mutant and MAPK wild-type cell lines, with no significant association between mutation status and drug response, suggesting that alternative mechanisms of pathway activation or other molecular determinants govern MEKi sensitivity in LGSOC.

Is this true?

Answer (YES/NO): NO